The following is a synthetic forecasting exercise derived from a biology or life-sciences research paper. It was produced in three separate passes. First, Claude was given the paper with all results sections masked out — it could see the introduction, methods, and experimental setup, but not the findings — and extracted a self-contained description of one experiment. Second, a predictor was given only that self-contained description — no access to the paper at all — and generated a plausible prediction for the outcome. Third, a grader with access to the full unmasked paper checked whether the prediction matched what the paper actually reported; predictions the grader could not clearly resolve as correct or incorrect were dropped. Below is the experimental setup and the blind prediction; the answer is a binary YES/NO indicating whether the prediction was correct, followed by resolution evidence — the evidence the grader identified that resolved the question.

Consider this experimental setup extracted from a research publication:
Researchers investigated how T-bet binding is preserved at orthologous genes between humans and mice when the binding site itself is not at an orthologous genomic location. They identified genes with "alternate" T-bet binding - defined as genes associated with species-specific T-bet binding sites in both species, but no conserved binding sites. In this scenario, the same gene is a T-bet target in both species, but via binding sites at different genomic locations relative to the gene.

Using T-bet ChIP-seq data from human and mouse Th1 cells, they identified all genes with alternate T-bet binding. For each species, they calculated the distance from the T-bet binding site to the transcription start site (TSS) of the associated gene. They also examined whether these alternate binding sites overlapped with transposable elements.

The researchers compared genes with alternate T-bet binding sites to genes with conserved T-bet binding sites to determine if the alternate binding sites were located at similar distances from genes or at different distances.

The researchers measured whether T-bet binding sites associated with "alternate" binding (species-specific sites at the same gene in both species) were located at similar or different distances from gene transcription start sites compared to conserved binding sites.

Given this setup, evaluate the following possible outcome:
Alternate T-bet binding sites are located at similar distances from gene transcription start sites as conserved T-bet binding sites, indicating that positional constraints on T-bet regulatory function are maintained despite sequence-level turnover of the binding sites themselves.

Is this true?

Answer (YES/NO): NO